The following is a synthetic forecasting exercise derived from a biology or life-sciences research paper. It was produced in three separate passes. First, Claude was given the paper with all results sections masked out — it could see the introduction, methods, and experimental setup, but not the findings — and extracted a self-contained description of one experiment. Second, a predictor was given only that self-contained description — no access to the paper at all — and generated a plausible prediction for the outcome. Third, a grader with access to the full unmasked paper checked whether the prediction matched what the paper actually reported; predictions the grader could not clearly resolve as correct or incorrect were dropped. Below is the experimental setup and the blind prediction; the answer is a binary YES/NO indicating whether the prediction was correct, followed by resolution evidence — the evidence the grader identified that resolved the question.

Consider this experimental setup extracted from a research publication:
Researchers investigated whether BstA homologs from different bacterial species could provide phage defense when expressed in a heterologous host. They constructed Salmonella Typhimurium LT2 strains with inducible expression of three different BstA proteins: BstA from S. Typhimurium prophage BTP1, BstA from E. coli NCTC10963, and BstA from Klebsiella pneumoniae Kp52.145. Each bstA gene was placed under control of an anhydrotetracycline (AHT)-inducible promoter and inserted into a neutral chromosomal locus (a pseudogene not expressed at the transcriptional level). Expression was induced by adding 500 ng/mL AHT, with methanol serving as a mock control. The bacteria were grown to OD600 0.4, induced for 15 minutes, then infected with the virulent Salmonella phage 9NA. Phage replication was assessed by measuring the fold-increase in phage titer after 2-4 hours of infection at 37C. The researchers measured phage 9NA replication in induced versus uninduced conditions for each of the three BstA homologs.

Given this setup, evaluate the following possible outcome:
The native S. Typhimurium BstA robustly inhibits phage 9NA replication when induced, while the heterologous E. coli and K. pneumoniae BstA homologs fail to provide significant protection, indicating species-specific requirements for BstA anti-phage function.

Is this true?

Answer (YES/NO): NO